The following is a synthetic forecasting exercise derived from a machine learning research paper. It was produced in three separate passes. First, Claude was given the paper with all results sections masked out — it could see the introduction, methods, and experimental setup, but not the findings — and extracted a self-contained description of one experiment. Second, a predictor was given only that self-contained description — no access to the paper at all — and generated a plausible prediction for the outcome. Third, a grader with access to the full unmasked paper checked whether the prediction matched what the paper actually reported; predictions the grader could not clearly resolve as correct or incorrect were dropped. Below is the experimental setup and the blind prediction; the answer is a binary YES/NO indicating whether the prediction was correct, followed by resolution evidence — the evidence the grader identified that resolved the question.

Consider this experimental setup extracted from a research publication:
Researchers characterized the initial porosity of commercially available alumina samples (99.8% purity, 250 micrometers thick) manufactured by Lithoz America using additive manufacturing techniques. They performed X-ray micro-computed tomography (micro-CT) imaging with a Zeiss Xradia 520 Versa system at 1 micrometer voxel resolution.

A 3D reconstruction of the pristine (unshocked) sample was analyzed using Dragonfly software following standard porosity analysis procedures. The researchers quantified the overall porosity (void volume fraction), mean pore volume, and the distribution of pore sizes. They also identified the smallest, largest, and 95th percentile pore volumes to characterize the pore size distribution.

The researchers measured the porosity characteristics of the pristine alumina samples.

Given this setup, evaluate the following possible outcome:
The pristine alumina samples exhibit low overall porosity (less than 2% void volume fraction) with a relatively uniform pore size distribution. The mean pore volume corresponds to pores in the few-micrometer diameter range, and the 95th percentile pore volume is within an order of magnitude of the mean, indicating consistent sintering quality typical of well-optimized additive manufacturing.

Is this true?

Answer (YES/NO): NO